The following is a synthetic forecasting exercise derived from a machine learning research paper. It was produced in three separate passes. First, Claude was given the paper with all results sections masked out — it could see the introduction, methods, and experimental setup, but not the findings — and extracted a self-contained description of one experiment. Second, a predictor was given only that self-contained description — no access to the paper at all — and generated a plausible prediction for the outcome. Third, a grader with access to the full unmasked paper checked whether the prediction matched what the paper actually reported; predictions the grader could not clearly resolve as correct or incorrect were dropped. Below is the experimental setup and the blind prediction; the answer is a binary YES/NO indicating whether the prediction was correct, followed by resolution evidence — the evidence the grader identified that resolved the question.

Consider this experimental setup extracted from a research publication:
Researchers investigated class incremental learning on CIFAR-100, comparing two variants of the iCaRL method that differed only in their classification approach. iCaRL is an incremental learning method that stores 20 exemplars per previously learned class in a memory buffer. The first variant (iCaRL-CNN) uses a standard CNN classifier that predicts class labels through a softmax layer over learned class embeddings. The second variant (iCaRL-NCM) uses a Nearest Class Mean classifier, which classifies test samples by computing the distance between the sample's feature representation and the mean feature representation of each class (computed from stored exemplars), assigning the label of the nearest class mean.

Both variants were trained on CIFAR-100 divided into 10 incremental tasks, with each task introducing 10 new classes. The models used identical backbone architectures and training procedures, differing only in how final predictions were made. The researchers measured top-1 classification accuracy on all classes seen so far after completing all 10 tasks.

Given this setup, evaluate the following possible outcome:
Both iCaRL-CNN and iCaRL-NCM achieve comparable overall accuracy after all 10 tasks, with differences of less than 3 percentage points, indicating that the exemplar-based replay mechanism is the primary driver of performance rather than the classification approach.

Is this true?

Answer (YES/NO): NO